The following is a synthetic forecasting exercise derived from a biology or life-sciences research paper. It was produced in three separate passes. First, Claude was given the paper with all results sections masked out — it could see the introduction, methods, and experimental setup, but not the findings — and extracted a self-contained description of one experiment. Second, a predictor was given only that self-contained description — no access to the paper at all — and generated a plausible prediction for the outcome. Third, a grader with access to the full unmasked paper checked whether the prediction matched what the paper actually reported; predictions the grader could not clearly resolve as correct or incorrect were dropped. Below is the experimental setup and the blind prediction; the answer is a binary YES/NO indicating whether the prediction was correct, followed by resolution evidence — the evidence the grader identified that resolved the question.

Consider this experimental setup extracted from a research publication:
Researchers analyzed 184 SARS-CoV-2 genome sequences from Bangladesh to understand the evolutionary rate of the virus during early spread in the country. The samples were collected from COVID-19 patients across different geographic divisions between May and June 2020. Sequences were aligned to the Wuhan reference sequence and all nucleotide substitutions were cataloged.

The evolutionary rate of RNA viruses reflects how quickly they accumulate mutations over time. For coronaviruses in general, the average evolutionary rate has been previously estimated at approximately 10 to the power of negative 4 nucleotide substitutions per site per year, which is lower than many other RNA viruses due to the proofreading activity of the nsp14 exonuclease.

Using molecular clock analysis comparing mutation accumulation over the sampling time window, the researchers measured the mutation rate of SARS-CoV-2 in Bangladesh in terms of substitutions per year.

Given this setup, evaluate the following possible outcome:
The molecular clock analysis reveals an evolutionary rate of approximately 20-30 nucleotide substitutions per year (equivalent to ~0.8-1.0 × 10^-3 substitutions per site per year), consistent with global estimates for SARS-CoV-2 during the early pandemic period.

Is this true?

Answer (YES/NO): YES